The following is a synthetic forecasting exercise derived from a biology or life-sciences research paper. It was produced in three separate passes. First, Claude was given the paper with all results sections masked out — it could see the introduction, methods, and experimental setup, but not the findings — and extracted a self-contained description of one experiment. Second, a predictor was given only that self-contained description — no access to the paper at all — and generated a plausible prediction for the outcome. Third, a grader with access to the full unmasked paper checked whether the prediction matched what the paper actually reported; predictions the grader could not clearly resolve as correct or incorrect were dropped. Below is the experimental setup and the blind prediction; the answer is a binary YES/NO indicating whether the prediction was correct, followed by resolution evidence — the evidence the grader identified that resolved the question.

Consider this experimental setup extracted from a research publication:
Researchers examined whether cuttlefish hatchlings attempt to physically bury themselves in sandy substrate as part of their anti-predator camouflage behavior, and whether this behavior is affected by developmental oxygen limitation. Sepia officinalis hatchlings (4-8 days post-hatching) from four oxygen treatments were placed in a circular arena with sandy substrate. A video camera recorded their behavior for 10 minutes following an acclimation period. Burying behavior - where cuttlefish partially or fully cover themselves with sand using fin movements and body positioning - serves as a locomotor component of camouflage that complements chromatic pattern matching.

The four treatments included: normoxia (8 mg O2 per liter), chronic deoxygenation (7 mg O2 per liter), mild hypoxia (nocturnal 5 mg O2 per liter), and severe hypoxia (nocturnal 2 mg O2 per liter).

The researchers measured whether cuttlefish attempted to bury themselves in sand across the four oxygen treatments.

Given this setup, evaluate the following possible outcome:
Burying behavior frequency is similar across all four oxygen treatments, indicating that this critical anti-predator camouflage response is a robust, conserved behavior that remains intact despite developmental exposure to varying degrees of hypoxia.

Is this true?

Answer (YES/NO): NO